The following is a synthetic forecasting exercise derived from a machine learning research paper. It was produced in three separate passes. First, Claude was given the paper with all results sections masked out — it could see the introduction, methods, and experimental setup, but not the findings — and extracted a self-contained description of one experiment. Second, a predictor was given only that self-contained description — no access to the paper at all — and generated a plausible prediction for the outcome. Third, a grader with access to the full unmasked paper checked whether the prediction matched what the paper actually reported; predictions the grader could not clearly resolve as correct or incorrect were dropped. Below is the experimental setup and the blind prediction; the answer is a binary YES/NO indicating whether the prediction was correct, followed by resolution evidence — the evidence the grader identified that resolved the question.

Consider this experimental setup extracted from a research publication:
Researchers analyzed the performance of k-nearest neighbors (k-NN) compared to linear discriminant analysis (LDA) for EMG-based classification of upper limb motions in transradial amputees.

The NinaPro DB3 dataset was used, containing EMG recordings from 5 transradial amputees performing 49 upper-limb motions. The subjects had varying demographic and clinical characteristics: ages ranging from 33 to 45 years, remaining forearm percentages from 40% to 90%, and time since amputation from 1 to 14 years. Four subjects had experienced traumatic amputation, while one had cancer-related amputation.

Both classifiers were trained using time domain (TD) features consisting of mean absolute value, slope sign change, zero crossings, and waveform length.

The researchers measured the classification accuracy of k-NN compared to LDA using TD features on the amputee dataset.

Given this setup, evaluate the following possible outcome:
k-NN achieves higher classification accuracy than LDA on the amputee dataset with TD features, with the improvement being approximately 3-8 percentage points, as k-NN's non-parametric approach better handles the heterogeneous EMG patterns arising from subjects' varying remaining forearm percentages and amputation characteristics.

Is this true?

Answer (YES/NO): NO